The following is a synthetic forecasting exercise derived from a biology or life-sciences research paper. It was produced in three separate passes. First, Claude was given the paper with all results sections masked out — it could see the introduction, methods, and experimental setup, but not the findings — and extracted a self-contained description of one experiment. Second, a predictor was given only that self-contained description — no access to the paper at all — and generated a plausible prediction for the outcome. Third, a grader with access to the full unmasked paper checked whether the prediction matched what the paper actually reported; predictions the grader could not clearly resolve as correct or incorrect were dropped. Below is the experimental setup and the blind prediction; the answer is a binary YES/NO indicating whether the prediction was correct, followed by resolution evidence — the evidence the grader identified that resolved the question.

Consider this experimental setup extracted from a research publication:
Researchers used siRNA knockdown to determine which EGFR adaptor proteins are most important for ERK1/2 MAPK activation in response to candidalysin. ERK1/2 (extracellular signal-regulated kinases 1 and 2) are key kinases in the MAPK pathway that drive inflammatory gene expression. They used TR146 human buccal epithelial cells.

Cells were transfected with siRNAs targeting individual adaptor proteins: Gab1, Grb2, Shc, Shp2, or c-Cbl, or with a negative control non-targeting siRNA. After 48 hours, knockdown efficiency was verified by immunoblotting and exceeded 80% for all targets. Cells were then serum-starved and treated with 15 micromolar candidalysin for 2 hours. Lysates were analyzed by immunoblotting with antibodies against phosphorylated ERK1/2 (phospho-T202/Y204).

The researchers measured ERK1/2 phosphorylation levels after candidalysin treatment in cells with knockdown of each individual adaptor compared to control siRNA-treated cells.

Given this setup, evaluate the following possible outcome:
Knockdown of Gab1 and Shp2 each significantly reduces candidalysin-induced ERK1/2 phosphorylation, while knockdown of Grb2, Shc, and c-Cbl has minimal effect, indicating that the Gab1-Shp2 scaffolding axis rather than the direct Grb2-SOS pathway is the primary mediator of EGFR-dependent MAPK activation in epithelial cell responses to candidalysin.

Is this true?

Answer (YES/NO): NO